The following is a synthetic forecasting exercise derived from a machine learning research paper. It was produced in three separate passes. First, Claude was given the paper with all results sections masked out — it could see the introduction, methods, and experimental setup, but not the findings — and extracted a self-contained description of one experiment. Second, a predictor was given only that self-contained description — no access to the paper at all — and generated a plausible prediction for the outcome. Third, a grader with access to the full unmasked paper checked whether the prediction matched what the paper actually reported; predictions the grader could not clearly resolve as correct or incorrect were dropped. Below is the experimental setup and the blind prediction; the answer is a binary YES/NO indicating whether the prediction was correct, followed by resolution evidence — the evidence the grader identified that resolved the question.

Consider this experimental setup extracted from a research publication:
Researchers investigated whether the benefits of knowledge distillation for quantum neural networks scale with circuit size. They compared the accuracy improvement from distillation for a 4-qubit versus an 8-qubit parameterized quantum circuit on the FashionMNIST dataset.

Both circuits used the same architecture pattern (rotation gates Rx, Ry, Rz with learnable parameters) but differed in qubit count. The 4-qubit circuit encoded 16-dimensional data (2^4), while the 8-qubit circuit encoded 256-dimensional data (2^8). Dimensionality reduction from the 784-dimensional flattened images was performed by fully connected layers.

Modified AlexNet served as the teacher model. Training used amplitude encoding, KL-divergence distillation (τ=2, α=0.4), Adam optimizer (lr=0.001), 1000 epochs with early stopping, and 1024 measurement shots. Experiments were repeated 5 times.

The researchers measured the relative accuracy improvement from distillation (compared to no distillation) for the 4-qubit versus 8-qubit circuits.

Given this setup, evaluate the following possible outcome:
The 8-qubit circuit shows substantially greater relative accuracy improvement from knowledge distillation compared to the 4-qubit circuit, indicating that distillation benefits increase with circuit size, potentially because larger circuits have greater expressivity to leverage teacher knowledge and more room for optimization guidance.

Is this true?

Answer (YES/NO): NO